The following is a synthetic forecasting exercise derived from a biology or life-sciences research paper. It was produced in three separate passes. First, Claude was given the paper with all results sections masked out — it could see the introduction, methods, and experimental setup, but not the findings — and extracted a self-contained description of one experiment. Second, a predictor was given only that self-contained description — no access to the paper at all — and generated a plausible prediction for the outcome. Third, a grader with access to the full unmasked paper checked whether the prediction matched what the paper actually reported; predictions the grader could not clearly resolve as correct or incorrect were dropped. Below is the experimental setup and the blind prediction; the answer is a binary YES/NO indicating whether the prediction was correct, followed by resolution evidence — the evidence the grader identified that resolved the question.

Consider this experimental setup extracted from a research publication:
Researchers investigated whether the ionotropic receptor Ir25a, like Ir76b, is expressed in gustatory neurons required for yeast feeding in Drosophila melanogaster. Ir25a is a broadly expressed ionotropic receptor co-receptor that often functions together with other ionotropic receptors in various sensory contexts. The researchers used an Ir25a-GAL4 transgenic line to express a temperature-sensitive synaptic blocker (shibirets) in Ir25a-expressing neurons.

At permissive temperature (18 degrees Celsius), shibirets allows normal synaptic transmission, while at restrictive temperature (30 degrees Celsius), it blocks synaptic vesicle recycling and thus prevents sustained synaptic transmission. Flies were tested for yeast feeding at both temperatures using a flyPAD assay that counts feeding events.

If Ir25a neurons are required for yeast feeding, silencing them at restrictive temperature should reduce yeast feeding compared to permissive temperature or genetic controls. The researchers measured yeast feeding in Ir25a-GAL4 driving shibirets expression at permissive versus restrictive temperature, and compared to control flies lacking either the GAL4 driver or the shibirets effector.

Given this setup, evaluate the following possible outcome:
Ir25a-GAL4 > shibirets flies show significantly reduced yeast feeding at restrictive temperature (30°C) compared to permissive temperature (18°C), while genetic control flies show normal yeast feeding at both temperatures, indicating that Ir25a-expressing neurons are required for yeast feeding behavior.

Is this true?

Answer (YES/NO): YES